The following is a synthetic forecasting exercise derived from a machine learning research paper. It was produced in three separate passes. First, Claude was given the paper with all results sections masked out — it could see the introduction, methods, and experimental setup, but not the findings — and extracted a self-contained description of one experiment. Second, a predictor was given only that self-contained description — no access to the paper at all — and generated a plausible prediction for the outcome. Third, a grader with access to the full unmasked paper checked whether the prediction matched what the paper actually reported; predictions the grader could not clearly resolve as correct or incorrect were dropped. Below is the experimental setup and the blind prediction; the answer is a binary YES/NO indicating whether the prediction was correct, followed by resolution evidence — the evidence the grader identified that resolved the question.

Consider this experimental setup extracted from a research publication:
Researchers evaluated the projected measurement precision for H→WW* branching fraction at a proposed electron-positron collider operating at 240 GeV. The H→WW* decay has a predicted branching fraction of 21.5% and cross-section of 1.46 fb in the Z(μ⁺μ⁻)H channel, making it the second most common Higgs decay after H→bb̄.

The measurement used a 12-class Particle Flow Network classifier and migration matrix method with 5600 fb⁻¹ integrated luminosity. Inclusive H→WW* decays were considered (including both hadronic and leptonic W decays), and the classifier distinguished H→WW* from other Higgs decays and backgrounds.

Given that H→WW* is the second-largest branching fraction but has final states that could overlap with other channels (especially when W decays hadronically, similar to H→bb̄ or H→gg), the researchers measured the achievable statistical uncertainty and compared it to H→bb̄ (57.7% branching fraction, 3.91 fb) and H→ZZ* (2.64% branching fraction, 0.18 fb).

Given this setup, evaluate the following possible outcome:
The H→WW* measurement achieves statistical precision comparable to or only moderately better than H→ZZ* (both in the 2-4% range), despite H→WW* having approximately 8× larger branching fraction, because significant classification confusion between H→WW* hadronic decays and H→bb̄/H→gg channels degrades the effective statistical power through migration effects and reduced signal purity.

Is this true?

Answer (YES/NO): NO